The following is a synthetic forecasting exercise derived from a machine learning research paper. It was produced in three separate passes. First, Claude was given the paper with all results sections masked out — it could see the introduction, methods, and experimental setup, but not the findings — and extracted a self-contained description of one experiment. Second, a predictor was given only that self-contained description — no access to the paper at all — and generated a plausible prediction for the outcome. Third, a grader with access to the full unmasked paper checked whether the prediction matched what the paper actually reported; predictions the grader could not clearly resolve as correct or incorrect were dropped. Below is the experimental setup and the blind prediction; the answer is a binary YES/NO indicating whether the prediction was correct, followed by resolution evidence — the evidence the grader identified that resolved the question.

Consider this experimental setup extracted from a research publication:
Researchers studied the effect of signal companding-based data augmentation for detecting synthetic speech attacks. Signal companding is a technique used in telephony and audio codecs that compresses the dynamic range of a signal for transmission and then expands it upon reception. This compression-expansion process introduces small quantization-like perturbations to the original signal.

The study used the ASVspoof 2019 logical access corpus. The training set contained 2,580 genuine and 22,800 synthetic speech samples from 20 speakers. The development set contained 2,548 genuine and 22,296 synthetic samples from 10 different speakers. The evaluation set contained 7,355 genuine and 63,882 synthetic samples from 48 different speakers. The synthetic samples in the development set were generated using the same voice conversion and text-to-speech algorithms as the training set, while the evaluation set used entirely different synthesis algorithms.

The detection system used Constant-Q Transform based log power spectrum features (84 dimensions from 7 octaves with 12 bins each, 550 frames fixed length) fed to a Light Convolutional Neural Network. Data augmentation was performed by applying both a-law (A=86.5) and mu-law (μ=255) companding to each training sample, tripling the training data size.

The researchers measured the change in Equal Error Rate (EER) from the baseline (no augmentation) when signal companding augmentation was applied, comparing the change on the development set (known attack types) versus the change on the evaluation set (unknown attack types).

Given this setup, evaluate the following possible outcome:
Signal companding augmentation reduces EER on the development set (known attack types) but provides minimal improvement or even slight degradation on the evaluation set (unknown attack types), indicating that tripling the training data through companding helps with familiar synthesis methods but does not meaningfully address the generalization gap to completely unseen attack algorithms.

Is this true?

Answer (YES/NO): NO